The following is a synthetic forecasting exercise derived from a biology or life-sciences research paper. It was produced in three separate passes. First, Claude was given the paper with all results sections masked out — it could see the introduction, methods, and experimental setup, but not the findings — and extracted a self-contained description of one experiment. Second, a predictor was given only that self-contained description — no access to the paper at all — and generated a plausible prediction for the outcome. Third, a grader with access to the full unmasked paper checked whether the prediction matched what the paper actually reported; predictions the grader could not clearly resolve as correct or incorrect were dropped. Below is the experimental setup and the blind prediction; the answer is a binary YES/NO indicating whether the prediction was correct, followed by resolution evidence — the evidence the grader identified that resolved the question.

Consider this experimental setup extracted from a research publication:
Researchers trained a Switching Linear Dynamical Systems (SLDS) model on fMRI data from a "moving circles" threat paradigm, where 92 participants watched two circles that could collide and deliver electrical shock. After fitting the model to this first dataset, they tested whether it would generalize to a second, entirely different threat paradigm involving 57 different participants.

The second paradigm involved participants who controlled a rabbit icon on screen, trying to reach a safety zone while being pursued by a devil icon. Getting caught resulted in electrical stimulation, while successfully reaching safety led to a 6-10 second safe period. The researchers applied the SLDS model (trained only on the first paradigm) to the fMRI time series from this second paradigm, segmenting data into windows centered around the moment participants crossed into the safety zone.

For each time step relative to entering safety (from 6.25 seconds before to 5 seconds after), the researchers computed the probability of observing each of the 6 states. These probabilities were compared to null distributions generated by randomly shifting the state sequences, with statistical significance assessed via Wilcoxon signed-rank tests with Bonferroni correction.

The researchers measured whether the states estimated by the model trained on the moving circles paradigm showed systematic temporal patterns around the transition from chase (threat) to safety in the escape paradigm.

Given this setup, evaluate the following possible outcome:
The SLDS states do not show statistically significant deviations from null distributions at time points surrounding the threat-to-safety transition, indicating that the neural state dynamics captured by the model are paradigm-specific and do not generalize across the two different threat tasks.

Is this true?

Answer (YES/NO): NO